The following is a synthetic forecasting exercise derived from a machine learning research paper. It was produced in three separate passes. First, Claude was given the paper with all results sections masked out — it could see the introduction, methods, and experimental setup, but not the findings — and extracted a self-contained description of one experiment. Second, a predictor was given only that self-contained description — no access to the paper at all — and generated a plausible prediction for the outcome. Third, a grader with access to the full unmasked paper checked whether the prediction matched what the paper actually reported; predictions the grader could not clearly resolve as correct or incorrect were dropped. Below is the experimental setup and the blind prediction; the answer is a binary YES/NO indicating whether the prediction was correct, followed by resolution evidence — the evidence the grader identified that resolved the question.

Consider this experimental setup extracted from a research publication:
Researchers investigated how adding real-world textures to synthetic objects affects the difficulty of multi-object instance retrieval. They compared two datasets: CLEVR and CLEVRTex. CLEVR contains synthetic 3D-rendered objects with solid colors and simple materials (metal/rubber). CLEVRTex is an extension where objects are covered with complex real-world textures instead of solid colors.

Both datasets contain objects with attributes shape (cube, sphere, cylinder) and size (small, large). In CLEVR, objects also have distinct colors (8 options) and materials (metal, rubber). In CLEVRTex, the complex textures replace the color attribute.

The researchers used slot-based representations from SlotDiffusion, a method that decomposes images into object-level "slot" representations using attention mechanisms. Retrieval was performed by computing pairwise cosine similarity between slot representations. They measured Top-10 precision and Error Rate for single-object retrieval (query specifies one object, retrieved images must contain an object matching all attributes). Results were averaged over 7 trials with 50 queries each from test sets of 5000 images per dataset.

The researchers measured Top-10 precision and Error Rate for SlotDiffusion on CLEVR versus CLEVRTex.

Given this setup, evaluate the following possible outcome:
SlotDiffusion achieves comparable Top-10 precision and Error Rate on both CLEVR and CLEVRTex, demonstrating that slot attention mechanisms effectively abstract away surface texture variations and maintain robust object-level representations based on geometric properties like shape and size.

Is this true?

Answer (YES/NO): NO